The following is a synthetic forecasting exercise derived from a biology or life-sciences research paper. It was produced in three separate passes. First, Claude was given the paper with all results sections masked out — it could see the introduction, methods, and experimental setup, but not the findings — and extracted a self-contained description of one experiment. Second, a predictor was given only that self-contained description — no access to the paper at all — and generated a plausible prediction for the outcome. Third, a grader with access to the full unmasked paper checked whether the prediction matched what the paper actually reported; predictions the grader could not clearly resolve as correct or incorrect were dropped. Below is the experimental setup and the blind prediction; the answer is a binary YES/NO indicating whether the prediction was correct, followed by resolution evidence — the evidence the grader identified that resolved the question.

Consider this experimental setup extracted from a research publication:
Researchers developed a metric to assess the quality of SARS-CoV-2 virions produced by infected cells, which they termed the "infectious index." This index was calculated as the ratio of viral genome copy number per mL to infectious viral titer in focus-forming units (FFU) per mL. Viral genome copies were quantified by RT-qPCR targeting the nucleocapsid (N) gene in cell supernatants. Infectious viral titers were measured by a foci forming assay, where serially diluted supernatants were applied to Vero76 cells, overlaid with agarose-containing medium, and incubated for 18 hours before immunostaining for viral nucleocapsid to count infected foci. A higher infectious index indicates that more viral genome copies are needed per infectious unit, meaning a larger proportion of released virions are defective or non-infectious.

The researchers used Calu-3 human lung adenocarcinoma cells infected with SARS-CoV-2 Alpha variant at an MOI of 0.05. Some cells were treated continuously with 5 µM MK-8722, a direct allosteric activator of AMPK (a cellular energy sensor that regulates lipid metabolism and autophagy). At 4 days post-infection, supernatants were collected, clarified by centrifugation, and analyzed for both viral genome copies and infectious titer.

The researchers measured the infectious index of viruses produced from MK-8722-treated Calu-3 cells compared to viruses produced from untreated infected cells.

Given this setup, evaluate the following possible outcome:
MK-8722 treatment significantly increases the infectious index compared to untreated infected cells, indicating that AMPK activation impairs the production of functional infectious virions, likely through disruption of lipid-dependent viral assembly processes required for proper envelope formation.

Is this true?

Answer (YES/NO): YES